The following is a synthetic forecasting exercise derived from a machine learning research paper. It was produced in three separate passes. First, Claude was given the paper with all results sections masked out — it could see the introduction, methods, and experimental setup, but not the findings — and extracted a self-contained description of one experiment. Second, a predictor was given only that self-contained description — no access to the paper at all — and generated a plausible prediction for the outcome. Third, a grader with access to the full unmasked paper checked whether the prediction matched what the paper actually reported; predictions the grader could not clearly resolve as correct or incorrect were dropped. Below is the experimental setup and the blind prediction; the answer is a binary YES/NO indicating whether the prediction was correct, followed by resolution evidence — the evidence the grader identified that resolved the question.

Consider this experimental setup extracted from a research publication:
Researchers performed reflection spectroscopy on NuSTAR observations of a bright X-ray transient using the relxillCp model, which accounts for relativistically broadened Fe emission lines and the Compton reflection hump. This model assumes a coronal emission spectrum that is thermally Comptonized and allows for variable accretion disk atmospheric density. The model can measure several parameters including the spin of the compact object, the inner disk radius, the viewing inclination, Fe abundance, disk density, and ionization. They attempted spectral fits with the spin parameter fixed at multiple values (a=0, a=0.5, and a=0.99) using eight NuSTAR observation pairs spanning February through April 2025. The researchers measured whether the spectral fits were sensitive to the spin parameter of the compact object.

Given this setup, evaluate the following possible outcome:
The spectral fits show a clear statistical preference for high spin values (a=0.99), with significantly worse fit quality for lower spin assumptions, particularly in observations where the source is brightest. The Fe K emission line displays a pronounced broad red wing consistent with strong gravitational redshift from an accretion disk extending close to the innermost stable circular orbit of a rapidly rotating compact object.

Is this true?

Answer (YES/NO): NO